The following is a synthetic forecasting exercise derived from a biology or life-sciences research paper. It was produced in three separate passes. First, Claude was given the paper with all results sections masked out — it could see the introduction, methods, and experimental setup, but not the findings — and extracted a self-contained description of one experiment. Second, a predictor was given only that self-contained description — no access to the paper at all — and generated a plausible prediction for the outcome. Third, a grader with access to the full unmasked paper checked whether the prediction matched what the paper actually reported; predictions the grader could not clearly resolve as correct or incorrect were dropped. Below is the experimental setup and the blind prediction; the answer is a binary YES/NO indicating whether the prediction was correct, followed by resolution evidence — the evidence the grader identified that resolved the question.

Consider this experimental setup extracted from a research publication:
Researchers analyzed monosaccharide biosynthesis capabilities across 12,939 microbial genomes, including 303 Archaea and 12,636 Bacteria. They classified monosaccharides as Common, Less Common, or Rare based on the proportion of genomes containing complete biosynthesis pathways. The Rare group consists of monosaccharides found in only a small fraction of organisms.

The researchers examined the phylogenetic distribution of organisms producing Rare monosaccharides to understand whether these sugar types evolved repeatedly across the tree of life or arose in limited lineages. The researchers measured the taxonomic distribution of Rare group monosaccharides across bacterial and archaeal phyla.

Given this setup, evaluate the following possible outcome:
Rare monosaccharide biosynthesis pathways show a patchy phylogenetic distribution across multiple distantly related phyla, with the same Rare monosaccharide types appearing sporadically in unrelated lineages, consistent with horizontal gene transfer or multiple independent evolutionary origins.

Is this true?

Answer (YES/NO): NO